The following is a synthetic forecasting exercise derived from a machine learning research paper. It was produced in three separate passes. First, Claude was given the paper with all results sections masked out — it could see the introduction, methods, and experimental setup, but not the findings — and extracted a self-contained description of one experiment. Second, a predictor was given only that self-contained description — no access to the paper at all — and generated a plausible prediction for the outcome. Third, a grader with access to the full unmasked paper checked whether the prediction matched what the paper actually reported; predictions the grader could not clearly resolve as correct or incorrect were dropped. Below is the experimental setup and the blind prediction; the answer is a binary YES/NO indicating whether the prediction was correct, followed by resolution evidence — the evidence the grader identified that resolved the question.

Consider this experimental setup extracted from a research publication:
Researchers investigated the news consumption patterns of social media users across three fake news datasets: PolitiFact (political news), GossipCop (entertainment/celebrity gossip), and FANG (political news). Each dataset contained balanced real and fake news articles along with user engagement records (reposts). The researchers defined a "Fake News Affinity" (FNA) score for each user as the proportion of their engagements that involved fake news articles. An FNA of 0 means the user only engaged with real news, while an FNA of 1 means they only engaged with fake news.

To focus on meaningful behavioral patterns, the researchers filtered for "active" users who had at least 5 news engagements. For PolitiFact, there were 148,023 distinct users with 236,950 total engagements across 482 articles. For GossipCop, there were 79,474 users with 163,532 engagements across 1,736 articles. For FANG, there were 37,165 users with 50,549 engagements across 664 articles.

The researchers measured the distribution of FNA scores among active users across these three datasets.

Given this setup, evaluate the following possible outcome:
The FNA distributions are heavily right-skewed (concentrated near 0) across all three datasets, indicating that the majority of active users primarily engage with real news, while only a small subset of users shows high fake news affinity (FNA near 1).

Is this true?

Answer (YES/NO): NO